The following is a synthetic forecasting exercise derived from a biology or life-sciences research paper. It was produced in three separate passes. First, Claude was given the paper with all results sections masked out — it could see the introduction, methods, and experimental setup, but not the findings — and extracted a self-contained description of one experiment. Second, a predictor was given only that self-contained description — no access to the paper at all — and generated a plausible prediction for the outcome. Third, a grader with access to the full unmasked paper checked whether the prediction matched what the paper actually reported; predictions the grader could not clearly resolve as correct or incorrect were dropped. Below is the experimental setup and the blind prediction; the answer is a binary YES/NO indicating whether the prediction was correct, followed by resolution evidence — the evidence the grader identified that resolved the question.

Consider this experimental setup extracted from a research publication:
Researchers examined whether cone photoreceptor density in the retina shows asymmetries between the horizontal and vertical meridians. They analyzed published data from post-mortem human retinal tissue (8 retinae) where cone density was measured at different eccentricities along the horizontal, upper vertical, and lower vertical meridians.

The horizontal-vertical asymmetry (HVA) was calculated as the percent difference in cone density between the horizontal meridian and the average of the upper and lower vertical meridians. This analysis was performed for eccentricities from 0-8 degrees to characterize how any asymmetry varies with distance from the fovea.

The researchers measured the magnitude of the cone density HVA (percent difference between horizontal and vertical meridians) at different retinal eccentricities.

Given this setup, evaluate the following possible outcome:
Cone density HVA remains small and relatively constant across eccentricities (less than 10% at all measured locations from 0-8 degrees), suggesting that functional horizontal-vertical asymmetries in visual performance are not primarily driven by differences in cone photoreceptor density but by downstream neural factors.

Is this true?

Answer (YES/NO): NO